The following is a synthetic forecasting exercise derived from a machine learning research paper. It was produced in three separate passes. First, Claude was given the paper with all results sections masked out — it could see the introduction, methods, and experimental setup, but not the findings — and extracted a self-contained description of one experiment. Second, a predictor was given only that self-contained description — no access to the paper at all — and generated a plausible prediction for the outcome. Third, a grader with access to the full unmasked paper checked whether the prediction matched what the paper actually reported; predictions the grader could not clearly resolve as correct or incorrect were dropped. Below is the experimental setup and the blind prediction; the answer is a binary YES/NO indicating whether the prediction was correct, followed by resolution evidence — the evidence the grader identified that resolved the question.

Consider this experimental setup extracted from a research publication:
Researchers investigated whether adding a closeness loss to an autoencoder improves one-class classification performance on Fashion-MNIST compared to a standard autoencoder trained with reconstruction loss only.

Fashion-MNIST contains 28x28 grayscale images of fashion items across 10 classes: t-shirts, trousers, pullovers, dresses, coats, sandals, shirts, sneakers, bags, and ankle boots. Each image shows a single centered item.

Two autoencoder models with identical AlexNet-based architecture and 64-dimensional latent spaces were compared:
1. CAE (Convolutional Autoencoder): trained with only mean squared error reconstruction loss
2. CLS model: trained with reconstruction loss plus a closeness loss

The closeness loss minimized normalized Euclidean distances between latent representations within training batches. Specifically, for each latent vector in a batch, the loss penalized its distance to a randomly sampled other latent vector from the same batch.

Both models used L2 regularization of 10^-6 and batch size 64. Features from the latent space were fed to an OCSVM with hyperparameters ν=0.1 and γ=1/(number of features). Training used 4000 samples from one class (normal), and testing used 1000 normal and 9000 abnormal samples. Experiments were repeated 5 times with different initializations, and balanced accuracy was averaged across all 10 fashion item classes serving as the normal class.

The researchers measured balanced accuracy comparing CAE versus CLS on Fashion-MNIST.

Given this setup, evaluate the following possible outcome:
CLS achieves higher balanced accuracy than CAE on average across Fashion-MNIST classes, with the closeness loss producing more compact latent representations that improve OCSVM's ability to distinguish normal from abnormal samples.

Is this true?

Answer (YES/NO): YES